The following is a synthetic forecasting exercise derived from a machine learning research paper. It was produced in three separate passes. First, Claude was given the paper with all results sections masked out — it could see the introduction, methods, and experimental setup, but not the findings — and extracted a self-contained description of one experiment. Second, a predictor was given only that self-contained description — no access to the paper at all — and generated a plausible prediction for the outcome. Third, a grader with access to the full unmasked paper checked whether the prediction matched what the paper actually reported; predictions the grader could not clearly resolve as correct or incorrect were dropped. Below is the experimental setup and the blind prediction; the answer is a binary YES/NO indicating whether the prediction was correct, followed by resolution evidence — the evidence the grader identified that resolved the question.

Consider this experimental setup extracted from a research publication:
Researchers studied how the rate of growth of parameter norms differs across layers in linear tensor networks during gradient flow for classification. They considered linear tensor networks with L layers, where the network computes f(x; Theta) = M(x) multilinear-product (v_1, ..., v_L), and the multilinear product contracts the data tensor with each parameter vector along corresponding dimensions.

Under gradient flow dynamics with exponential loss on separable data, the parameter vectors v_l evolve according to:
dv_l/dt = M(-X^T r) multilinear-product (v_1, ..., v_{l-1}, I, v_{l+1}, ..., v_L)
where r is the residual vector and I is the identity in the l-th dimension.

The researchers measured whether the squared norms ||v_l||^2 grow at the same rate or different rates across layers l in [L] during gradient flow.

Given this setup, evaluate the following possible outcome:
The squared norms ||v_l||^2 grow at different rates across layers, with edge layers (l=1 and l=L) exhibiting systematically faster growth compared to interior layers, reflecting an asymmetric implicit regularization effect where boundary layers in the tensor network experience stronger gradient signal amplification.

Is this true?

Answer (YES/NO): NO